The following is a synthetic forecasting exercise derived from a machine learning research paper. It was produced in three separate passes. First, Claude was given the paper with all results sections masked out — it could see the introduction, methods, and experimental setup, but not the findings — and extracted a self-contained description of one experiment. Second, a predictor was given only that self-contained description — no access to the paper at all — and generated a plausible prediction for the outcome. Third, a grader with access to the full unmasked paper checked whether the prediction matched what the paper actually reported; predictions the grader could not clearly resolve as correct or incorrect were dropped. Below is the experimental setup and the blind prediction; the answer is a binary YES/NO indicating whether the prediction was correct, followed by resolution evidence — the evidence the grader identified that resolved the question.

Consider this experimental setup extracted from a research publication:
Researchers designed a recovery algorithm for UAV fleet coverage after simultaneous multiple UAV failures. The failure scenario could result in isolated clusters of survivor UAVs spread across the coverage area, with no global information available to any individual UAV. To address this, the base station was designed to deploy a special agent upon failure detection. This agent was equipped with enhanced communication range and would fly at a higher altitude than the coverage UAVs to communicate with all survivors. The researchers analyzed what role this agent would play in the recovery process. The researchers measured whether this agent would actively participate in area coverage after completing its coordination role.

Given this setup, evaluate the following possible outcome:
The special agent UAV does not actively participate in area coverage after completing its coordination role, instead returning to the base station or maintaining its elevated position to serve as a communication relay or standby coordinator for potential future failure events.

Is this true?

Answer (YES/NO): YES